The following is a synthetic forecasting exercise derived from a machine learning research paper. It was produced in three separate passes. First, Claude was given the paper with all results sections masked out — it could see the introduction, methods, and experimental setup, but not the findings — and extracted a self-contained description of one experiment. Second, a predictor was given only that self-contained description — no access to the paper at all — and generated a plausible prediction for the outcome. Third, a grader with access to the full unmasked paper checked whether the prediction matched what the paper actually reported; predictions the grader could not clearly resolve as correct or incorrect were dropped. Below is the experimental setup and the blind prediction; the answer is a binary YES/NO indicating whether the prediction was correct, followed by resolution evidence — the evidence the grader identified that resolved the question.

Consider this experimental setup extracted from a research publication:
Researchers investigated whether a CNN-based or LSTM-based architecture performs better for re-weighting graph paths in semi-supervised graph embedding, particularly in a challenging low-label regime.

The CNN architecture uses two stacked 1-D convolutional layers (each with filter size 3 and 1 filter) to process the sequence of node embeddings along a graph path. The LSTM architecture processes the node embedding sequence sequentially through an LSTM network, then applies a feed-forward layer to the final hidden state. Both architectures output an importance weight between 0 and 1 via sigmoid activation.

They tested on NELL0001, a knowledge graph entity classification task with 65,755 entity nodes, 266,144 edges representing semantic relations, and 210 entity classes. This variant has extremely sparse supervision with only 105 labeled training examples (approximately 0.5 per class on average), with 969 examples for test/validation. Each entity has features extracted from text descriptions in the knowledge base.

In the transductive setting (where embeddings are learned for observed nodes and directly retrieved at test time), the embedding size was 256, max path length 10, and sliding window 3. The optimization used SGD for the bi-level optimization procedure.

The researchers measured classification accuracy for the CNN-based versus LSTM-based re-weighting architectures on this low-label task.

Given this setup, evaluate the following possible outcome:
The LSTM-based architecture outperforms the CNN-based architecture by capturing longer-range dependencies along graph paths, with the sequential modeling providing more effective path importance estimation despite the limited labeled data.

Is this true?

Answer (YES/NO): YES